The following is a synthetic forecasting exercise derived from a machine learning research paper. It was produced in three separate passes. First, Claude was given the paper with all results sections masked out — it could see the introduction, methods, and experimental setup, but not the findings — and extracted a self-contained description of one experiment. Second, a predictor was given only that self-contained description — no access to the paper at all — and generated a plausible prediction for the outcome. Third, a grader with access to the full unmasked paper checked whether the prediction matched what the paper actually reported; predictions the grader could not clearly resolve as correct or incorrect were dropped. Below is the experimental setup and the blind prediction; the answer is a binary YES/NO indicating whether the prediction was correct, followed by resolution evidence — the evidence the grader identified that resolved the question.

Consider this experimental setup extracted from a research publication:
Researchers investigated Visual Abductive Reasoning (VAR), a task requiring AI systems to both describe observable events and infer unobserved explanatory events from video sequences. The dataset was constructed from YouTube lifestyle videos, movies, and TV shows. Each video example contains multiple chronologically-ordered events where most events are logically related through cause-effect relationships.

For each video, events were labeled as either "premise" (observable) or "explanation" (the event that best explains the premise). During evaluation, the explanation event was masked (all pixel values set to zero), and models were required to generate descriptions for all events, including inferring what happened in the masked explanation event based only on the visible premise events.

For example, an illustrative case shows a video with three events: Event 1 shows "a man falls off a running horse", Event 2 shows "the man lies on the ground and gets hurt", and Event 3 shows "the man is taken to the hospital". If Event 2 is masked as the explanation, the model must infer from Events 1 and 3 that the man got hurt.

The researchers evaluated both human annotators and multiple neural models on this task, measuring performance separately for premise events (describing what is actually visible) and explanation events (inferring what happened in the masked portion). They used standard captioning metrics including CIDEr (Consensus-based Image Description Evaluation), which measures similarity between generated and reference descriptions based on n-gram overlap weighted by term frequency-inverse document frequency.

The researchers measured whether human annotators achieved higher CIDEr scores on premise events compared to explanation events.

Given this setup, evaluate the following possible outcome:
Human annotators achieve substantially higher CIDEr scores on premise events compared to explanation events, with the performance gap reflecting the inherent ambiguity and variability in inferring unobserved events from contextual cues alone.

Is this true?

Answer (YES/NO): NO